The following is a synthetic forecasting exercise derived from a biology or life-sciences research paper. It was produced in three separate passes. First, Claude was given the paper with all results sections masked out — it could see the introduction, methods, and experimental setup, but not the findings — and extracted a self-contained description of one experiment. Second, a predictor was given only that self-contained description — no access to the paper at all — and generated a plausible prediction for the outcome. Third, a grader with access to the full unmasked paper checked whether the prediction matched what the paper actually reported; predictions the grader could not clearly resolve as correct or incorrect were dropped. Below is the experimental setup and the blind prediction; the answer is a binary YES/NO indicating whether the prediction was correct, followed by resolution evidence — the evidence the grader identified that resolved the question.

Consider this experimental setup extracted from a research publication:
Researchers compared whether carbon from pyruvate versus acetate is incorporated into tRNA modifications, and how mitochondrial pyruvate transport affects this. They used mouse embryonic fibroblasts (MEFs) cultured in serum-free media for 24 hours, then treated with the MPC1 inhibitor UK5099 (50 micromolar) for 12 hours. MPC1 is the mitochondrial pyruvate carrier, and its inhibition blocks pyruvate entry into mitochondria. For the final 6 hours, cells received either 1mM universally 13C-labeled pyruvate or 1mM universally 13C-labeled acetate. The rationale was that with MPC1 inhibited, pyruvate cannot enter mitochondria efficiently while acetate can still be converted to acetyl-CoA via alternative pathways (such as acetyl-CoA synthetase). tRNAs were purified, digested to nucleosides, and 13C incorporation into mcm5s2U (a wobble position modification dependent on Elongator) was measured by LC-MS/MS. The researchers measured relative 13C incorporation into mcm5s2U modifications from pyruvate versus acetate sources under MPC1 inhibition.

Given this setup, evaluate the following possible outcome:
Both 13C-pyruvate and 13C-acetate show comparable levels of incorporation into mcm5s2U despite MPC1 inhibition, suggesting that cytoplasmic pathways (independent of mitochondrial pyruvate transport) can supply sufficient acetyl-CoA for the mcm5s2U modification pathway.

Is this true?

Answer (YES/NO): NO